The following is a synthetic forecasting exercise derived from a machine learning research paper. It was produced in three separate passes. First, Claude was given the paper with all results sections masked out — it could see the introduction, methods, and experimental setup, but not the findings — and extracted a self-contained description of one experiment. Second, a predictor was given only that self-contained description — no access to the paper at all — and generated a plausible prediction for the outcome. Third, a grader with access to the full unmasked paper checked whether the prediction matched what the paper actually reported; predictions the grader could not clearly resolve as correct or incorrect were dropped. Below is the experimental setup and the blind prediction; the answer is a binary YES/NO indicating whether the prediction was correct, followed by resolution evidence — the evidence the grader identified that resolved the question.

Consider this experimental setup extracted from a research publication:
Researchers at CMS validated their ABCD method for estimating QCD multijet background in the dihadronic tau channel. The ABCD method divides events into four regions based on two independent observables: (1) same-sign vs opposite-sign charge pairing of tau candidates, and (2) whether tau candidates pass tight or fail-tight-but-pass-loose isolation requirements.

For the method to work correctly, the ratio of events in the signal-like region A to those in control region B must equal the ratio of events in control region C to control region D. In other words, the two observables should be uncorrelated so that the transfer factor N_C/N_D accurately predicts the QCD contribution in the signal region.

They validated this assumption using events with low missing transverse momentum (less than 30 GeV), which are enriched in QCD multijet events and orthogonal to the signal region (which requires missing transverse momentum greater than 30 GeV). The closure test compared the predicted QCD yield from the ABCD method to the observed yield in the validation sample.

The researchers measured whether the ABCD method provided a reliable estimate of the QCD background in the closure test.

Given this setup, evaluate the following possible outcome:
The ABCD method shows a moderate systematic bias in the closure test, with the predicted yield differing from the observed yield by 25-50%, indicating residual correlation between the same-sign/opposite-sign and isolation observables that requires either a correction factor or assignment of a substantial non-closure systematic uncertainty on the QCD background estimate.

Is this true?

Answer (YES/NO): NO